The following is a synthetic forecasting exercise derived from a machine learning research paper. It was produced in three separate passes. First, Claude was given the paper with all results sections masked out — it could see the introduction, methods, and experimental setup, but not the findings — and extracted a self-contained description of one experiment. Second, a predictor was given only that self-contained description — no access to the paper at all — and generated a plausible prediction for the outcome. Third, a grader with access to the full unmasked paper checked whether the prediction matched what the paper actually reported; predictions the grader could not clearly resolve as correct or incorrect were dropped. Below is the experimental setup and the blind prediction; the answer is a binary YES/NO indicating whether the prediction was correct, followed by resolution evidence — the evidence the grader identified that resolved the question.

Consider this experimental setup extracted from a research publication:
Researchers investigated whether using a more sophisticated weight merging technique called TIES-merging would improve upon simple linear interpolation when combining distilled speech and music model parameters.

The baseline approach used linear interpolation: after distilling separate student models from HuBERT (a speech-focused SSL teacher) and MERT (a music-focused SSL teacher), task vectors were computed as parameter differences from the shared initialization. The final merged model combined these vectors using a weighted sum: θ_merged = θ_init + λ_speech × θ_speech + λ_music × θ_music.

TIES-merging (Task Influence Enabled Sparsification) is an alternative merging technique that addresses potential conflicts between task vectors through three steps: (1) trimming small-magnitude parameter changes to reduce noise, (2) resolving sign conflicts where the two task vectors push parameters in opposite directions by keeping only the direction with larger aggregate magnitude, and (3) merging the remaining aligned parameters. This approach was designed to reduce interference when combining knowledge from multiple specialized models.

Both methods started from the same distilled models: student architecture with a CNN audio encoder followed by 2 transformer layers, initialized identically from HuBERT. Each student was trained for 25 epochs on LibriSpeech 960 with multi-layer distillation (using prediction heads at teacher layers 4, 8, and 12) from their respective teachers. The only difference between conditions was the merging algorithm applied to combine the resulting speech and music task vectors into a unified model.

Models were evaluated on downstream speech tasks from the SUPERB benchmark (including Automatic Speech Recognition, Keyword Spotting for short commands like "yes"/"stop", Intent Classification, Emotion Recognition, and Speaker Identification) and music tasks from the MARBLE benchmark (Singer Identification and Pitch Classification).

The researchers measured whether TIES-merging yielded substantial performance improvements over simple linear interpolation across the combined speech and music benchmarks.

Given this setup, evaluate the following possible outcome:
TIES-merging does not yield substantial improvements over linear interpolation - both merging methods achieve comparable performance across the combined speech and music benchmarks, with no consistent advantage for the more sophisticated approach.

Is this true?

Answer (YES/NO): YES